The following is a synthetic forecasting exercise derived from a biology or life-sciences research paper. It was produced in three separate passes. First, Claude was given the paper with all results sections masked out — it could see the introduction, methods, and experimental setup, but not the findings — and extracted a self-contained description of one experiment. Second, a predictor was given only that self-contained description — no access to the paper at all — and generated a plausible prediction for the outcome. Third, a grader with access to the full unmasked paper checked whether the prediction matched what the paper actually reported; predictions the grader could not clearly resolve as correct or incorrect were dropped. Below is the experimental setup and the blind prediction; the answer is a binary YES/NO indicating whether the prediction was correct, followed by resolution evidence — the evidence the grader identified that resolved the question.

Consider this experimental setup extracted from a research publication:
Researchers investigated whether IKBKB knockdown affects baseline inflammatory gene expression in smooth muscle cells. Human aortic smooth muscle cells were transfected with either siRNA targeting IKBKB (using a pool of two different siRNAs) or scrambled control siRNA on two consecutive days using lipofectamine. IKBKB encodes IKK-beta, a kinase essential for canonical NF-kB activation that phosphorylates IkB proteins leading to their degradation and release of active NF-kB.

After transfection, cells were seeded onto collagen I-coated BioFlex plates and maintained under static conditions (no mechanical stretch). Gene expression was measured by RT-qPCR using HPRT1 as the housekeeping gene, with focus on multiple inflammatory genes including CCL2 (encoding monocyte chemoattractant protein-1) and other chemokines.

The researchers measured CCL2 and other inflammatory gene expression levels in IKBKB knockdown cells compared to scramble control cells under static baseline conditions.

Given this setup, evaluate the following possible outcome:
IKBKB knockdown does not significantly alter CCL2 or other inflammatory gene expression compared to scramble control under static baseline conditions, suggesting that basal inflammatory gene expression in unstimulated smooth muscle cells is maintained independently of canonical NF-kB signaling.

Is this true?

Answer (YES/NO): NO